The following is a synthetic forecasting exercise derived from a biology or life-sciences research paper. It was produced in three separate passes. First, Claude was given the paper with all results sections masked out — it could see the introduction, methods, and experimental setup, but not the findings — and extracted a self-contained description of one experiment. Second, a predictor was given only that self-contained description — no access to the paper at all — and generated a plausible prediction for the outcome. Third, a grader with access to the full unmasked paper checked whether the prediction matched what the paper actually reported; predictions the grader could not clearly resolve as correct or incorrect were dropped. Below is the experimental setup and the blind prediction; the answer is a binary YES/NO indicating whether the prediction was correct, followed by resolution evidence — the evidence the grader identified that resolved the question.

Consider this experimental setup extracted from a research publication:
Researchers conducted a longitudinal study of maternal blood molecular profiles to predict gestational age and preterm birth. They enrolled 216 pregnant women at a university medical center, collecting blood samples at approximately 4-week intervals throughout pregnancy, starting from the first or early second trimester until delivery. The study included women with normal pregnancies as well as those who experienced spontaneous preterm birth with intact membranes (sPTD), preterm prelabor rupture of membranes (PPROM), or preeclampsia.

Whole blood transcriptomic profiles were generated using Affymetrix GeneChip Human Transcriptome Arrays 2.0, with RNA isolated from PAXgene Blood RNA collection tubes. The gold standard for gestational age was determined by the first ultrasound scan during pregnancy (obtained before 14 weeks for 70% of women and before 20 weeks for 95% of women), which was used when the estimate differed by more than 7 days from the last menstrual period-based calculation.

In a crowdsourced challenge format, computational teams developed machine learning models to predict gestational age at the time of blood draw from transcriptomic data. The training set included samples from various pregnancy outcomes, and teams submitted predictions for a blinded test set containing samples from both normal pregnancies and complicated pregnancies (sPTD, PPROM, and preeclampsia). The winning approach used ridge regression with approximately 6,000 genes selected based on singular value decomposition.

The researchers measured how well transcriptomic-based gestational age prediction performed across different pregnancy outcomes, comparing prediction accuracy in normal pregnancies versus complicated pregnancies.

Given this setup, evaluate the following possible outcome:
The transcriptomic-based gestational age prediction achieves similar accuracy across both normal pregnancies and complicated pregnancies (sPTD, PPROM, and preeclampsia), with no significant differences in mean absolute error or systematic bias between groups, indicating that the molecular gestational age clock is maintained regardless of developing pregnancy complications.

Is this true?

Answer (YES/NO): YES